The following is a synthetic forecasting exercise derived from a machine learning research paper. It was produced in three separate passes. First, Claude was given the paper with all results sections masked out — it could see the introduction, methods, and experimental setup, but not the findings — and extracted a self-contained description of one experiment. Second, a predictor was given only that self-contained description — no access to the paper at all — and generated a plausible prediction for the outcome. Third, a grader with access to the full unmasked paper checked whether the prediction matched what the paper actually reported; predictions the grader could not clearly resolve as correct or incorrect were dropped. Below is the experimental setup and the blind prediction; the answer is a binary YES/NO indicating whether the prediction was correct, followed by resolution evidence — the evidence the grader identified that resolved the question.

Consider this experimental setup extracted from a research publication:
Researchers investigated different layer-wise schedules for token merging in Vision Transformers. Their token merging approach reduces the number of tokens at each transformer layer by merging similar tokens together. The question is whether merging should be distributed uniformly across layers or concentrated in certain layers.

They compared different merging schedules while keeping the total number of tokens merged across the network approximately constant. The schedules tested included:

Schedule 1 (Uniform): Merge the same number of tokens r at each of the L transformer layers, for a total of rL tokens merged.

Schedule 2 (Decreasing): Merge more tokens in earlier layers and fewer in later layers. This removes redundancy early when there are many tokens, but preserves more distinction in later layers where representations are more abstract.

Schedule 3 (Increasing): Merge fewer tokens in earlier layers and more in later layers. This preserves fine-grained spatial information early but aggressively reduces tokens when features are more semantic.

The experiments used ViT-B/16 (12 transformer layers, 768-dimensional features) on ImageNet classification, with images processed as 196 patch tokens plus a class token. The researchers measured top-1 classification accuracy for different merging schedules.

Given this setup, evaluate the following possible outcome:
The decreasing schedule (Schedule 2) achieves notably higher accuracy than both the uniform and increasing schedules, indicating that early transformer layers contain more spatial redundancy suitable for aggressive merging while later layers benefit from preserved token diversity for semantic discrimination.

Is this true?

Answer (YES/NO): NO